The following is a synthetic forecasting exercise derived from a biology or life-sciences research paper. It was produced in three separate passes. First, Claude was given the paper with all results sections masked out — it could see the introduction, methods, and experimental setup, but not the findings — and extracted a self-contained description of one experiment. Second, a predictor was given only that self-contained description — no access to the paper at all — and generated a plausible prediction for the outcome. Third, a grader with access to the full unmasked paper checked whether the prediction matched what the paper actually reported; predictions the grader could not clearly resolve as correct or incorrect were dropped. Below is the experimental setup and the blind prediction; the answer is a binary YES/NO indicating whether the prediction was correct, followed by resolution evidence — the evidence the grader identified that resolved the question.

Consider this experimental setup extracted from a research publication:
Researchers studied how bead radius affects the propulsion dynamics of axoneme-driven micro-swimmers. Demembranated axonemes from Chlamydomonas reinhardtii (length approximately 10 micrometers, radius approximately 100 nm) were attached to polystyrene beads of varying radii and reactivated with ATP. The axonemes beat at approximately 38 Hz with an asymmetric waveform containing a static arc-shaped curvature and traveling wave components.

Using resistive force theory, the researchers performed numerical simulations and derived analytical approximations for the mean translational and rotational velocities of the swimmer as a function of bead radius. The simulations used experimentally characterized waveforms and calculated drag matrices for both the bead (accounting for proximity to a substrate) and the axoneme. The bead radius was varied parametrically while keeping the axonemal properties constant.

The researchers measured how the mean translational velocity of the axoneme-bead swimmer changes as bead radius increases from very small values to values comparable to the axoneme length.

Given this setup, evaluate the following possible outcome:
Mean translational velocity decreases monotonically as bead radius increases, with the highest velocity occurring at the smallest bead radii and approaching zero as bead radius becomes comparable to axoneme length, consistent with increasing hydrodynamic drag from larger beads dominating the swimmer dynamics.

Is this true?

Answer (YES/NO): YES